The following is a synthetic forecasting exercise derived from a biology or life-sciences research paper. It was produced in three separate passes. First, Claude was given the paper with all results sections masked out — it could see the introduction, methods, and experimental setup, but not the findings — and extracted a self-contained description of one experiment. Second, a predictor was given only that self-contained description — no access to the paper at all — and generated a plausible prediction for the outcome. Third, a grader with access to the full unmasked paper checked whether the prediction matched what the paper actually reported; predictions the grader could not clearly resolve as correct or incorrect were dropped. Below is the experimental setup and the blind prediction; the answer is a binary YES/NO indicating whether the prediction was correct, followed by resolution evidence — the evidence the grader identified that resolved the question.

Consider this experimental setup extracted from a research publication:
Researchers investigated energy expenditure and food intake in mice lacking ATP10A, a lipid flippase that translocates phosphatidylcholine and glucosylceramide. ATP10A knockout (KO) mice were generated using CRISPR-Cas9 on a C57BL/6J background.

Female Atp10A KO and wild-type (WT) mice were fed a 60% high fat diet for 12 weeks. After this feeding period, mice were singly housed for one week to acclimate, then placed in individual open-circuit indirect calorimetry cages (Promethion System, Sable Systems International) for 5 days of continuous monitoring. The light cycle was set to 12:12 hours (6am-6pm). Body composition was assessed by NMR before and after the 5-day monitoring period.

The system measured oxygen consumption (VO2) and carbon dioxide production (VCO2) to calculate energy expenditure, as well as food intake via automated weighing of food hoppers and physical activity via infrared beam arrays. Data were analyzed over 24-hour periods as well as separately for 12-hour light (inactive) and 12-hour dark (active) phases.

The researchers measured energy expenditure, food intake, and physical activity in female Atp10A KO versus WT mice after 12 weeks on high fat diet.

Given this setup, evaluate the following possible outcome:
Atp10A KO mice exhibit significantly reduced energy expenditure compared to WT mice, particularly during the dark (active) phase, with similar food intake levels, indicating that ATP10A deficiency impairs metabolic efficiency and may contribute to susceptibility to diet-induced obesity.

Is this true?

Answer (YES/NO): NO